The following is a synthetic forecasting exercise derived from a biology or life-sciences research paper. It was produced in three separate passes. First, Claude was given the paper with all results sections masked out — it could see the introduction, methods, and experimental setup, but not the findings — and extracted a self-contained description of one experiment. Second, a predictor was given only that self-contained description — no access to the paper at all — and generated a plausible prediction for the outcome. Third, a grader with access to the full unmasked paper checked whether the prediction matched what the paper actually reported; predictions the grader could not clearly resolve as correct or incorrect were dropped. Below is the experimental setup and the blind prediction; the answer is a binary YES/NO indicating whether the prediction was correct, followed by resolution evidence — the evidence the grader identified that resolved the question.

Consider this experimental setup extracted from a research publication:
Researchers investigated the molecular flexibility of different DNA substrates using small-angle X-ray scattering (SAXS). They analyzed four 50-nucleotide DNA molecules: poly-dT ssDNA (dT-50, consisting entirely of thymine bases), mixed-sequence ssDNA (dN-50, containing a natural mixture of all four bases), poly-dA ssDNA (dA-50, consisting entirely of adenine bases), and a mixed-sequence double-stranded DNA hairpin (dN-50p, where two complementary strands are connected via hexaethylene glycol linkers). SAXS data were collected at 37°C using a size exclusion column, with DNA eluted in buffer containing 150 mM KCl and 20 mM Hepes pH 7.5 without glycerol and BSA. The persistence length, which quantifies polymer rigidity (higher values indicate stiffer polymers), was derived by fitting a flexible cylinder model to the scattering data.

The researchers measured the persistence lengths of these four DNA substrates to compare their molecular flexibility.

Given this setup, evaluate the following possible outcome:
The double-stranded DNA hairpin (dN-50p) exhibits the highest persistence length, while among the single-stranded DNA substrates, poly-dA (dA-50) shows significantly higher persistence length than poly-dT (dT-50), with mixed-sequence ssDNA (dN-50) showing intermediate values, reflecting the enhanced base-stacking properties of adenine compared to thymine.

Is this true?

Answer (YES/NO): YES